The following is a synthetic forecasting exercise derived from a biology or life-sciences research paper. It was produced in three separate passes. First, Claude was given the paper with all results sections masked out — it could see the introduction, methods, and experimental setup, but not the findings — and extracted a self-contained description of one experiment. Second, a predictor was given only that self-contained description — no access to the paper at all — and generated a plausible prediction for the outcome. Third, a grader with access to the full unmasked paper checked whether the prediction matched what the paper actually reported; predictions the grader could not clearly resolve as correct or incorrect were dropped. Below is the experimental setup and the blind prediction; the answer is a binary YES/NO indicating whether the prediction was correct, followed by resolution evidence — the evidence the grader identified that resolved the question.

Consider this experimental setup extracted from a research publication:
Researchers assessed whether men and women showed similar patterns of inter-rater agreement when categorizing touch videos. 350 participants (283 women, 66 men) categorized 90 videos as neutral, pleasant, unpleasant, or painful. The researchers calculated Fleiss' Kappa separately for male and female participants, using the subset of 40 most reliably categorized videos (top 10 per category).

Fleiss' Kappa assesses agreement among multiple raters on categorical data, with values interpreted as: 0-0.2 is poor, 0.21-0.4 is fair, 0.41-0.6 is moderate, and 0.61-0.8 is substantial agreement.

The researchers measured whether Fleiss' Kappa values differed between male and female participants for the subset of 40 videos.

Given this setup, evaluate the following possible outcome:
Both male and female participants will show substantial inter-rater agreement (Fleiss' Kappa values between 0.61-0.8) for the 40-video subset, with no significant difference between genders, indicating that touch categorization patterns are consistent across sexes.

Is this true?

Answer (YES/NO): NO